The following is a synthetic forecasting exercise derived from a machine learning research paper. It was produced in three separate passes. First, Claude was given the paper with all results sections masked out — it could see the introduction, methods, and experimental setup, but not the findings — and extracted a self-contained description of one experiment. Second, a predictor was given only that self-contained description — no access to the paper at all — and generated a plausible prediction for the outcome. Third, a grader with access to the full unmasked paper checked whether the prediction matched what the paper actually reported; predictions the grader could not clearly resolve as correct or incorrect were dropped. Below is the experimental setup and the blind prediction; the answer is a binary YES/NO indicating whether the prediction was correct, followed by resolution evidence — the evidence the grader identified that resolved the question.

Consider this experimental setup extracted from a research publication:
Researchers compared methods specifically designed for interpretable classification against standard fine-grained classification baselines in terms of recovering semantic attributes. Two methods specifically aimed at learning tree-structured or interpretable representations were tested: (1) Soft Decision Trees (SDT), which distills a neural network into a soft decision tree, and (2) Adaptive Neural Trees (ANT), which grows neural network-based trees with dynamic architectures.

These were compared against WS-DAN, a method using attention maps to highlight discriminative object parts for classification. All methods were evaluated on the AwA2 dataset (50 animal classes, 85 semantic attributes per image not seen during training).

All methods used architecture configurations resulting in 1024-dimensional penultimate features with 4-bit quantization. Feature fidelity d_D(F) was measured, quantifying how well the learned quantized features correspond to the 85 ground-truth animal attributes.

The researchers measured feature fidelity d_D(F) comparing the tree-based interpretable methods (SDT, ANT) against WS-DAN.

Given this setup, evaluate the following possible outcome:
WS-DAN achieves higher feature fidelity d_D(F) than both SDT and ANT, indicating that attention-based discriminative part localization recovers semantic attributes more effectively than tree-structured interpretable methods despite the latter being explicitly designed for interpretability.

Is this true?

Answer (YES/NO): YES